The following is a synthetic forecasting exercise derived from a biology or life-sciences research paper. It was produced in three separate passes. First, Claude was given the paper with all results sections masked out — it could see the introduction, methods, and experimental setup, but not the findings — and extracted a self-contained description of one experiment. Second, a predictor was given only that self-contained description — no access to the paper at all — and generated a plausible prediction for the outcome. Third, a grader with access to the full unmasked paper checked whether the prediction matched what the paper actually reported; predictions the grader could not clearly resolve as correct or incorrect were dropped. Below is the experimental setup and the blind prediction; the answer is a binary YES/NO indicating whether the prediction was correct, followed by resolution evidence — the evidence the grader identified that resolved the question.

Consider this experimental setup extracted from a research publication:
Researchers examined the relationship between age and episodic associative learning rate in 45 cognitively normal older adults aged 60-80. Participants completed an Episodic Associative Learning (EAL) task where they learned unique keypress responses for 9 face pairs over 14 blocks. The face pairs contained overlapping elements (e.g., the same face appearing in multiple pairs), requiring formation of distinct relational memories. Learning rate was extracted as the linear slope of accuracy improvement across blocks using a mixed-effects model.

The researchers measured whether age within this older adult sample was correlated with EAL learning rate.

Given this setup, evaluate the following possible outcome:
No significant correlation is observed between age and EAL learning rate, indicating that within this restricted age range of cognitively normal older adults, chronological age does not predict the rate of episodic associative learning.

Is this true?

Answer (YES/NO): YES